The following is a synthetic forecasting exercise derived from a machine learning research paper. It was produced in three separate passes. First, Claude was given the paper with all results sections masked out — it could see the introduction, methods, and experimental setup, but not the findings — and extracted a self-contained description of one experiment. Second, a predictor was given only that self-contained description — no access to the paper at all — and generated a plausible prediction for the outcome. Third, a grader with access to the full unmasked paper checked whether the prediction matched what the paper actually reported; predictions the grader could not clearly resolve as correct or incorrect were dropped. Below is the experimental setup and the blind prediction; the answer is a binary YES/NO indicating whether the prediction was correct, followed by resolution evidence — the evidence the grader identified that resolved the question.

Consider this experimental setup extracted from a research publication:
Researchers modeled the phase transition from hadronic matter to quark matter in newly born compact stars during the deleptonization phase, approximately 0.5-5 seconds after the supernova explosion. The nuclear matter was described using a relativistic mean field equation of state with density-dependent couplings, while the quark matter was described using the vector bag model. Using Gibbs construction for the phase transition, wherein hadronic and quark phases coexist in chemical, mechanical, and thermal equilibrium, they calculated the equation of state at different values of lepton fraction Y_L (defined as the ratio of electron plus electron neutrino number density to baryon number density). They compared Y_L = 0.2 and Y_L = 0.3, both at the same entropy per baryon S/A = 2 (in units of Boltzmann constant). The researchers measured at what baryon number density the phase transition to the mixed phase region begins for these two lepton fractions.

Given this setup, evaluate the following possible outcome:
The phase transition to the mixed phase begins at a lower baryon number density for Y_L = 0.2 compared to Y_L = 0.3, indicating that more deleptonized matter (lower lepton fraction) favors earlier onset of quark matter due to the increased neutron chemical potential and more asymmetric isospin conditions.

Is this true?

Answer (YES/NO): YES